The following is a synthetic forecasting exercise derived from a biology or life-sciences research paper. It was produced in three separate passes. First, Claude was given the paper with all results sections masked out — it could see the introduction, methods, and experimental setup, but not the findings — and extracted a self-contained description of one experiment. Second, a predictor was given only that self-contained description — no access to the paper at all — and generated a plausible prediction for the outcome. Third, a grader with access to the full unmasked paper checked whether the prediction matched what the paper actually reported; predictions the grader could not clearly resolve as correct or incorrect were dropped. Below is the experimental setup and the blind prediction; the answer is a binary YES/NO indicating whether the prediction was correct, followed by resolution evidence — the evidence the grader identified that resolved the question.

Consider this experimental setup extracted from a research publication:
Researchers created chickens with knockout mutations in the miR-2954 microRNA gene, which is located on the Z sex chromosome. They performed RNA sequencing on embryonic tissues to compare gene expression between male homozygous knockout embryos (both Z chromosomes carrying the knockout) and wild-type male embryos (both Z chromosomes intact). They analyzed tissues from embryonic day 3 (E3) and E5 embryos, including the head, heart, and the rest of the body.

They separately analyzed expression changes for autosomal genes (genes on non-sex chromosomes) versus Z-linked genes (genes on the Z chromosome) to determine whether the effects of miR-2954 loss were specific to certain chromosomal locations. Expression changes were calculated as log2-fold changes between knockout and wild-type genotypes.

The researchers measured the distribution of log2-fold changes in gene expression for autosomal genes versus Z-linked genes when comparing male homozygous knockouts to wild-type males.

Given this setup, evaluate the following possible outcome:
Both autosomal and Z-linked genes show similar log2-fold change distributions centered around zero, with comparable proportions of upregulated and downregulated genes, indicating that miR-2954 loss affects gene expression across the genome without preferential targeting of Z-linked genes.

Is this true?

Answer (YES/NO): NO